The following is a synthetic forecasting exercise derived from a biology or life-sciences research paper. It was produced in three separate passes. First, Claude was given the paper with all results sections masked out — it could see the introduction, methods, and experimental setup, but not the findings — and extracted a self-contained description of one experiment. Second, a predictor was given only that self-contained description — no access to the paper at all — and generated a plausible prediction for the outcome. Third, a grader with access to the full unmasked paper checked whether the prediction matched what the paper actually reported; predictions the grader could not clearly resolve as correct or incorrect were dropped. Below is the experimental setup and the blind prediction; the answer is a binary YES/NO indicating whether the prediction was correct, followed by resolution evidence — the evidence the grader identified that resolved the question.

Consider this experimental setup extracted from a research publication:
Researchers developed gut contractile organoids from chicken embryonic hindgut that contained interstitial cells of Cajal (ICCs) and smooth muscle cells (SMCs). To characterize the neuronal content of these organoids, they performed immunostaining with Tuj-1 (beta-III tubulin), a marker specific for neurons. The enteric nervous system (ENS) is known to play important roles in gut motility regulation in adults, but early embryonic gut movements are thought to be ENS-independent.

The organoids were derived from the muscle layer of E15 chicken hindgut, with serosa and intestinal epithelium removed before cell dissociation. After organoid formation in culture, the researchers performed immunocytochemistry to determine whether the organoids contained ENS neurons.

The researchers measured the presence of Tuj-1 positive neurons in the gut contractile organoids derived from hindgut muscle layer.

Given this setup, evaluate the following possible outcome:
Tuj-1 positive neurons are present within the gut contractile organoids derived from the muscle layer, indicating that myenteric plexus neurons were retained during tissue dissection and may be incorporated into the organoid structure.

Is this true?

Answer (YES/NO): NO